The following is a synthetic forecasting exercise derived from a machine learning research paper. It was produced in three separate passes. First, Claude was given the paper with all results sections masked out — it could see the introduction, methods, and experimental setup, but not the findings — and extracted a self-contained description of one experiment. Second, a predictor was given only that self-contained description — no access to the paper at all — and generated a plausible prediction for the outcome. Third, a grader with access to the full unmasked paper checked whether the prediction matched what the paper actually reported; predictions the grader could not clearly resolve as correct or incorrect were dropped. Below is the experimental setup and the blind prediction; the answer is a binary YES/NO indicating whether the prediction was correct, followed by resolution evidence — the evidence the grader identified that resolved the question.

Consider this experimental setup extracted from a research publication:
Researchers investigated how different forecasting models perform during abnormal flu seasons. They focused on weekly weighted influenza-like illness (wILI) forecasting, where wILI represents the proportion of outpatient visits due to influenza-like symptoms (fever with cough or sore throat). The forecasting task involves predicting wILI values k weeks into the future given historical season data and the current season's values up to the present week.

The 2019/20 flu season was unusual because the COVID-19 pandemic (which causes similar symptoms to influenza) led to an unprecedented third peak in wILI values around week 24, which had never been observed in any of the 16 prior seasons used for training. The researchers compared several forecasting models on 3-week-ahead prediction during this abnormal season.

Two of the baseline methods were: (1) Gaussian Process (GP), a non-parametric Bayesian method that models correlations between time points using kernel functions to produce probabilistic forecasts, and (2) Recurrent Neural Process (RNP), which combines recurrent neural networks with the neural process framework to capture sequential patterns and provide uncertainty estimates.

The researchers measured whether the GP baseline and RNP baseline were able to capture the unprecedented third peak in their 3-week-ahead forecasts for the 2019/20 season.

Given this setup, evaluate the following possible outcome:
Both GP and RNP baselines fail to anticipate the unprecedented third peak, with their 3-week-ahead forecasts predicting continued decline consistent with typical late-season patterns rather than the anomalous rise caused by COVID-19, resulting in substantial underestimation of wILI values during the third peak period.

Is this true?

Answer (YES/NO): NO